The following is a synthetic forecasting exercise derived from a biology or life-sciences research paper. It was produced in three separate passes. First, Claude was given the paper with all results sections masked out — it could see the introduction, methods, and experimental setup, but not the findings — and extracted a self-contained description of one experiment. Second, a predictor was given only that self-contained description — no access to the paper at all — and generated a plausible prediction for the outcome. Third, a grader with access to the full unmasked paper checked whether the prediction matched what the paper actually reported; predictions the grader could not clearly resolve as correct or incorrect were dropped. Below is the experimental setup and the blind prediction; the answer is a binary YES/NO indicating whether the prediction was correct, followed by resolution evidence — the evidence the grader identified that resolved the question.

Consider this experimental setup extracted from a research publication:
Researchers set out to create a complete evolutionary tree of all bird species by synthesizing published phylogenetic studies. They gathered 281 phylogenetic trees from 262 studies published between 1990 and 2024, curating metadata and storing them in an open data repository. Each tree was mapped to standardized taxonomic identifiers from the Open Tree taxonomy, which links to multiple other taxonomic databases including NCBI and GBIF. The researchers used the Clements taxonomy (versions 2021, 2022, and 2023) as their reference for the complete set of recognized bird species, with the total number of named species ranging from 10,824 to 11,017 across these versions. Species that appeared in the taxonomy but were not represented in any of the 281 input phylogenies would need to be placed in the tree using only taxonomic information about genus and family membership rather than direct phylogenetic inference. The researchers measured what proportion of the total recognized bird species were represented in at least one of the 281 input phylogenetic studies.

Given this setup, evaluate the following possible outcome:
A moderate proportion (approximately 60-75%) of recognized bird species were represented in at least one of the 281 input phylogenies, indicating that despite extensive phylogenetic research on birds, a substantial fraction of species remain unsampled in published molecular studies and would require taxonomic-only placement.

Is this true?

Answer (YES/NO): NO